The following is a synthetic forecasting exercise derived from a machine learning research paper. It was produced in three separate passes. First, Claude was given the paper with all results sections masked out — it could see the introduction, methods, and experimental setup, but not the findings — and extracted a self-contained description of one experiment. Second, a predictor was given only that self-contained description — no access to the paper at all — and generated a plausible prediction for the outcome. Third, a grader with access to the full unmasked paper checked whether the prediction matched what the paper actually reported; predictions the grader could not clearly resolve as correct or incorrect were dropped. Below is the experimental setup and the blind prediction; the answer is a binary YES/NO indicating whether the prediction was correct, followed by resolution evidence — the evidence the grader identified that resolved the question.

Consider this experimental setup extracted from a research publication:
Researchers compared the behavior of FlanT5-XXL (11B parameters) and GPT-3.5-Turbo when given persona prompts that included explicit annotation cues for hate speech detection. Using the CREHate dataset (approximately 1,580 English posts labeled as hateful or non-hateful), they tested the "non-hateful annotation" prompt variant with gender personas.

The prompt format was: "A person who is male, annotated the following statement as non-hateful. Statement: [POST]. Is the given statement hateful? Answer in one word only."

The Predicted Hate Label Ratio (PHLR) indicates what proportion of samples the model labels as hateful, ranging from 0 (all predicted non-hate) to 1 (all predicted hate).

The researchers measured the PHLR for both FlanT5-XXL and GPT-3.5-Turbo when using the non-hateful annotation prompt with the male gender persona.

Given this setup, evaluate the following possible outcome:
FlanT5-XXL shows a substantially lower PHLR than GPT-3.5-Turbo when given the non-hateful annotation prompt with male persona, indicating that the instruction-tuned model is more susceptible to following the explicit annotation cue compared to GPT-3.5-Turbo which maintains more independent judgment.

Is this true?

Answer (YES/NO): YES